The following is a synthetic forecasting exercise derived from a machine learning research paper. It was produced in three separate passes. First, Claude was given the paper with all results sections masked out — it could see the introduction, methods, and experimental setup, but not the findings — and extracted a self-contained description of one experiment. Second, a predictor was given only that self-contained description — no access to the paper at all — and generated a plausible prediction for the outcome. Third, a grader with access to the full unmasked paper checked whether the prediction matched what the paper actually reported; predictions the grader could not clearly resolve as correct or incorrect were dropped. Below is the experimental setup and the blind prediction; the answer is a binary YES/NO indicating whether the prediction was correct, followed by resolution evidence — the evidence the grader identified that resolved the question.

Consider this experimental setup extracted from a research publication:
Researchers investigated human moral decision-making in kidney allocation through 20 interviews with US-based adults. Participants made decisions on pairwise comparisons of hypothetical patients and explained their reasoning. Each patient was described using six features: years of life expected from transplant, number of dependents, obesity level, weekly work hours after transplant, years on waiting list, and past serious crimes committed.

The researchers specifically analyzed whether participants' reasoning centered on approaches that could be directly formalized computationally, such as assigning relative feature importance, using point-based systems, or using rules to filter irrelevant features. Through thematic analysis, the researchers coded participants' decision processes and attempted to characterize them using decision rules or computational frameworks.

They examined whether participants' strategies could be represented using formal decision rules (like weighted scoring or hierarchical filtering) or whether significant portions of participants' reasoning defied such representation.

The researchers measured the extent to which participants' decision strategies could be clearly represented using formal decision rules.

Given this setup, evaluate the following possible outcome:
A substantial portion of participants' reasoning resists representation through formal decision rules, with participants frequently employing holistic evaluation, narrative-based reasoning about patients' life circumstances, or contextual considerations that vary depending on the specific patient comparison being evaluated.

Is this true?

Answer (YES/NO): NO